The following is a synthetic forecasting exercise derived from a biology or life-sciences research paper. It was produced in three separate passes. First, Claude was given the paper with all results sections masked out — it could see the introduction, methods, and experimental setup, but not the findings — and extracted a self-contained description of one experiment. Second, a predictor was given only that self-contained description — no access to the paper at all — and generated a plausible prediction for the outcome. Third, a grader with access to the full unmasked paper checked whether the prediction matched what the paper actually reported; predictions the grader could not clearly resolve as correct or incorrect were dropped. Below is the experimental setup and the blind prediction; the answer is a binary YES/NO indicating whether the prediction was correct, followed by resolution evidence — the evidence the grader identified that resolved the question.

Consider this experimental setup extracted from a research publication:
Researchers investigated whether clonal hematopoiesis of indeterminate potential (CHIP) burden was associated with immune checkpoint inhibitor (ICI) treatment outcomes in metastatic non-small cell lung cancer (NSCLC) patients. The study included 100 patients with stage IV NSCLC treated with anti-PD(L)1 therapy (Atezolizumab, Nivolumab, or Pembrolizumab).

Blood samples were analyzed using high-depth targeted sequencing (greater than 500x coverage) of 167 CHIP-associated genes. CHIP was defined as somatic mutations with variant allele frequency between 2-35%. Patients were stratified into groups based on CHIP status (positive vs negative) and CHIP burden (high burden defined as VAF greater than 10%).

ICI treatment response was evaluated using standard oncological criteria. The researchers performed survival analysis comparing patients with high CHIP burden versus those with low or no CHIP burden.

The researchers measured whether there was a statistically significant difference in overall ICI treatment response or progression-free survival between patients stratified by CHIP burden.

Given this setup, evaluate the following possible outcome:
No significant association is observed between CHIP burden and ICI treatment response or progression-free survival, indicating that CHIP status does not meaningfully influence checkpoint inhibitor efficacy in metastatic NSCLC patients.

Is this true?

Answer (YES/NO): YES